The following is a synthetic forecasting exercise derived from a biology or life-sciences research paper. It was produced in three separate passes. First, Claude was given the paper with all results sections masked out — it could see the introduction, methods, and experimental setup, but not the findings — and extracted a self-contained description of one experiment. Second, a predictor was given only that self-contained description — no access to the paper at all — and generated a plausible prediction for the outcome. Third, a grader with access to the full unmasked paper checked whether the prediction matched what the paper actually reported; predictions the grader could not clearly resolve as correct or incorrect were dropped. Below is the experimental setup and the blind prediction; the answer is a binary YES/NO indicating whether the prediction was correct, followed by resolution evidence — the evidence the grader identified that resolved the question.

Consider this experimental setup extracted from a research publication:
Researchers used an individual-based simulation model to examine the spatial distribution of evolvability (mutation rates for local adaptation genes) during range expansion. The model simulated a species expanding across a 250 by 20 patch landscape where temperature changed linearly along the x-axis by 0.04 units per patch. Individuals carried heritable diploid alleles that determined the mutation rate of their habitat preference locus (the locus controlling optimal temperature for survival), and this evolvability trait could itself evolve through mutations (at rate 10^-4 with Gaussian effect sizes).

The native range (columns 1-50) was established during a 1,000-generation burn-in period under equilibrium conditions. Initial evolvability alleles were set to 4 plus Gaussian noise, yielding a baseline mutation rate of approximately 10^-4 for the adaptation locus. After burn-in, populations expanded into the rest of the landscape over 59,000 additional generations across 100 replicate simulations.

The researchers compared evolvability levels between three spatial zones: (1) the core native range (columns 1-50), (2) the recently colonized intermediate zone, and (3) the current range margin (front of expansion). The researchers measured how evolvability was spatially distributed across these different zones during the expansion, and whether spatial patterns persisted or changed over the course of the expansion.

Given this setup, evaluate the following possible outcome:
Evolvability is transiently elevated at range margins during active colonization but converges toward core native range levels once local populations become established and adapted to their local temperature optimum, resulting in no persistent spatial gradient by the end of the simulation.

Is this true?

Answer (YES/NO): YES